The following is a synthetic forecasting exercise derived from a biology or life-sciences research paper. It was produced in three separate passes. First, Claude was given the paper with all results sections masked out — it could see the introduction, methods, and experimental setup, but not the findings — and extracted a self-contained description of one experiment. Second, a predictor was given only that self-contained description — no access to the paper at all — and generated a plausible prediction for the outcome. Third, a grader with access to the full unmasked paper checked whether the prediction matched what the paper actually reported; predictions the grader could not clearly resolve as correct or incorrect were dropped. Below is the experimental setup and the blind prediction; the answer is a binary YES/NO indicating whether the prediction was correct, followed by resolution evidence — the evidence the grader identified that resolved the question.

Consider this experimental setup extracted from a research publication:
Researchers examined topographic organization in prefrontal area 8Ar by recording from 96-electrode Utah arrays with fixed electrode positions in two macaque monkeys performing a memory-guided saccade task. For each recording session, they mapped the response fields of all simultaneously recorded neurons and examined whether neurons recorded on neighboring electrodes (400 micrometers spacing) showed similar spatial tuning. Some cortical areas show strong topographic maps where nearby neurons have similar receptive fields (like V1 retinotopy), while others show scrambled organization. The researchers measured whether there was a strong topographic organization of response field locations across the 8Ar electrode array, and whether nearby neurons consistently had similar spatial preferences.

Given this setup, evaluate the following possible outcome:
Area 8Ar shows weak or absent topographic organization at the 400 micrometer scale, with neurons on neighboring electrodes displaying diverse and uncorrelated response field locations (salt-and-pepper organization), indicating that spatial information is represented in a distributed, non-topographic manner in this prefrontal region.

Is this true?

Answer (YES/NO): NO